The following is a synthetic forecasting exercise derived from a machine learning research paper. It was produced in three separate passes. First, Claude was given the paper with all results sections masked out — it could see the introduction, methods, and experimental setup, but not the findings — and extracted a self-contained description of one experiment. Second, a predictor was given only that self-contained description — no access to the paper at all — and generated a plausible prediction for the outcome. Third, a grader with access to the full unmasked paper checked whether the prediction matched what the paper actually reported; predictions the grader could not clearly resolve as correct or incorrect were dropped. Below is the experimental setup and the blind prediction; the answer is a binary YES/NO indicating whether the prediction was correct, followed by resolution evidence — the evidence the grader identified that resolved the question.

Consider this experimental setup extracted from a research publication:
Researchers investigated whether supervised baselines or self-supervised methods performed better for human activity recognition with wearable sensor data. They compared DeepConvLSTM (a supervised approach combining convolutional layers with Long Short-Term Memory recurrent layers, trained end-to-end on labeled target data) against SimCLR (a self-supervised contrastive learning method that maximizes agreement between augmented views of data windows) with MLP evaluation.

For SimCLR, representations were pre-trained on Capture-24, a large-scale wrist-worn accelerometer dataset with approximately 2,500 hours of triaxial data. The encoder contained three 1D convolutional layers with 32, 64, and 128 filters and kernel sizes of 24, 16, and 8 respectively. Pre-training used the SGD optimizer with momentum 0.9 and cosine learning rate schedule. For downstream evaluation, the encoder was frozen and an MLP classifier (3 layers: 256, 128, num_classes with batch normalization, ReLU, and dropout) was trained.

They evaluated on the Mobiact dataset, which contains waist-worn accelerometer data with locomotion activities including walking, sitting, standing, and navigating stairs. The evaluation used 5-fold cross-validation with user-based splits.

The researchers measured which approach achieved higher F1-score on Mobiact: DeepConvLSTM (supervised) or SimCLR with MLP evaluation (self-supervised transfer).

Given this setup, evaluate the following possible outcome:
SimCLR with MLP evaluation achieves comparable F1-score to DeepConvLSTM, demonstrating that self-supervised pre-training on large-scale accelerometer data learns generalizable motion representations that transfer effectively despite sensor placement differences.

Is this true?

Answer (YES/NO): NO